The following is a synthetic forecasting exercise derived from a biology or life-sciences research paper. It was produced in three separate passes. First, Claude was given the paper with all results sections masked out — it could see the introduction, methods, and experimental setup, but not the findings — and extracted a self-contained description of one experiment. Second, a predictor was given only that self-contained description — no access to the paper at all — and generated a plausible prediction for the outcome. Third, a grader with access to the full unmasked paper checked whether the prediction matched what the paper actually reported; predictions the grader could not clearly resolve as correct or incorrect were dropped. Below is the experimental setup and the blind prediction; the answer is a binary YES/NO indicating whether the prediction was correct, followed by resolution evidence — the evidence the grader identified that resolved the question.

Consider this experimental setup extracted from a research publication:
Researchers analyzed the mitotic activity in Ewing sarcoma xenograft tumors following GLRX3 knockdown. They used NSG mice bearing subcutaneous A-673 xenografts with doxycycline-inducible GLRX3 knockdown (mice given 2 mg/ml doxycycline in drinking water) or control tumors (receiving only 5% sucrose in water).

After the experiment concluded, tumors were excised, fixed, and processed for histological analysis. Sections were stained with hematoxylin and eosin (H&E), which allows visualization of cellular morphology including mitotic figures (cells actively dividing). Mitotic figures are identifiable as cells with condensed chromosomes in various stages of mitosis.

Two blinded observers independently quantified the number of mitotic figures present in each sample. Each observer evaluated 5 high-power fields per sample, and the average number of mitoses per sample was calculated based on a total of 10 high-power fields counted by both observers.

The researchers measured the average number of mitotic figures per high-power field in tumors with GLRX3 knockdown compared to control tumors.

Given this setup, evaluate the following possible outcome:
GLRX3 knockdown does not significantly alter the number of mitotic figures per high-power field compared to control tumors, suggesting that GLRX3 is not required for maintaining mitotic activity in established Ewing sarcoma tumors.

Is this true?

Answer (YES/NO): NO